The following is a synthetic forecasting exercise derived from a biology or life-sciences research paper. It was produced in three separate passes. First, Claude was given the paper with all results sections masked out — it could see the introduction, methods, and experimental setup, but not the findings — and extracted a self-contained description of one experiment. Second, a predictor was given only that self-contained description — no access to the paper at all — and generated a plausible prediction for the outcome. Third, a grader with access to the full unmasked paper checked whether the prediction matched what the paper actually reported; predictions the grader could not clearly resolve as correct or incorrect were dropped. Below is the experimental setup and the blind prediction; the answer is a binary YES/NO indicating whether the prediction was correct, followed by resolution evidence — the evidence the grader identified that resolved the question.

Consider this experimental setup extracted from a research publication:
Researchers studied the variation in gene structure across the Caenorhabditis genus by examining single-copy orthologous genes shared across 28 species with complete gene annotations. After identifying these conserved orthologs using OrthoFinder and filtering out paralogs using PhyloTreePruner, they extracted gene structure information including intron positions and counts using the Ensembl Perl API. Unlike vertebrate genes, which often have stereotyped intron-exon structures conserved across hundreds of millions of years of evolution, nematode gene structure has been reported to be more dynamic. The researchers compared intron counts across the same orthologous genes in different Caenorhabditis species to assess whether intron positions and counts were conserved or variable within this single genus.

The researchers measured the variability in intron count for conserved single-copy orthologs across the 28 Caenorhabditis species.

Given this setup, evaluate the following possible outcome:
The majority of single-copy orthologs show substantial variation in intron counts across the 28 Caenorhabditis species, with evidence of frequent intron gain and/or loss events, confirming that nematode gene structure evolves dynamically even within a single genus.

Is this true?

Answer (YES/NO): YES